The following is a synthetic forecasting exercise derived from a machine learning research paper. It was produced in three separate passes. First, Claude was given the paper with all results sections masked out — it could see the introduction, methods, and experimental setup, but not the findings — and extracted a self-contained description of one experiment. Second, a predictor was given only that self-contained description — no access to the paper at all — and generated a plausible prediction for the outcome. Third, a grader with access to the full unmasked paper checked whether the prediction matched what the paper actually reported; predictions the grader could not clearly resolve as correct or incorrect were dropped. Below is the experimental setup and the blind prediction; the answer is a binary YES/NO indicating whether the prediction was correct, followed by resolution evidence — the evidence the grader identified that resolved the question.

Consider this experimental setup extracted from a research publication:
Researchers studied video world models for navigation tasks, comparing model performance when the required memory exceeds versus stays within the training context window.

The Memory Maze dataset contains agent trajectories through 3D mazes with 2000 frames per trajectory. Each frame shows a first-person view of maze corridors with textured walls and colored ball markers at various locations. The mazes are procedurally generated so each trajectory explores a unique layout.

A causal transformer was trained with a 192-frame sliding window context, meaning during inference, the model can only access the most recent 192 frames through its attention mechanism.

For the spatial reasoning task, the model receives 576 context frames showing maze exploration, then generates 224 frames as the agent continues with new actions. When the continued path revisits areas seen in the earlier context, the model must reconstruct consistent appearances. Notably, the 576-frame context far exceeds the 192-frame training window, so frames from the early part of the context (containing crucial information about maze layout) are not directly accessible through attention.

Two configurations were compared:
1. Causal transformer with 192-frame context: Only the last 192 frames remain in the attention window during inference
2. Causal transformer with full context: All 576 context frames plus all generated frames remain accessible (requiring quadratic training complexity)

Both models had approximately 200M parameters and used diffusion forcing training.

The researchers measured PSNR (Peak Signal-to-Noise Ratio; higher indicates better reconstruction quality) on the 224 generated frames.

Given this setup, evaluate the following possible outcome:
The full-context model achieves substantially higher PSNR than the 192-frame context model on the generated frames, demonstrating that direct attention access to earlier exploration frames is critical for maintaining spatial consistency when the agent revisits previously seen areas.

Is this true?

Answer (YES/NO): YES